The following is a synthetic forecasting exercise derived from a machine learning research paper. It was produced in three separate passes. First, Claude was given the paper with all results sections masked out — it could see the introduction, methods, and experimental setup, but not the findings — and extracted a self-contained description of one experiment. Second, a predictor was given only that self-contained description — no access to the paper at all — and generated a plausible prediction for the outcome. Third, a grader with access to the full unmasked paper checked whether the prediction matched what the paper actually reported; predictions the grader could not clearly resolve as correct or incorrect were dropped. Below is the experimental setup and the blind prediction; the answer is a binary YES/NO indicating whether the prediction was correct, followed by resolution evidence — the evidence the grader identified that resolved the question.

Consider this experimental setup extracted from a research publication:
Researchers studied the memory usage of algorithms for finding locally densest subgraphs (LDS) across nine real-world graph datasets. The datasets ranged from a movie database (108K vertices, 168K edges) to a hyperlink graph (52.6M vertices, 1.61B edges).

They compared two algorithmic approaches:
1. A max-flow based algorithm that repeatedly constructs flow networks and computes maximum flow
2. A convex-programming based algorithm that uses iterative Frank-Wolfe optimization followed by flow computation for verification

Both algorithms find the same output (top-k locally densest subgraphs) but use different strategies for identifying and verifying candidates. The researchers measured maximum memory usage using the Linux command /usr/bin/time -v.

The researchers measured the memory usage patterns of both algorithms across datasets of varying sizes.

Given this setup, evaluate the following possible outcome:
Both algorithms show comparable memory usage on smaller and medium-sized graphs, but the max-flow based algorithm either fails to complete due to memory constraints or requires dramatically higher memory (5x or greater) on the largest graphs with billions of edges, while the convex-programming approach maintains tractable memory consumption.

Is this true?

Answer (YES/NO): NO